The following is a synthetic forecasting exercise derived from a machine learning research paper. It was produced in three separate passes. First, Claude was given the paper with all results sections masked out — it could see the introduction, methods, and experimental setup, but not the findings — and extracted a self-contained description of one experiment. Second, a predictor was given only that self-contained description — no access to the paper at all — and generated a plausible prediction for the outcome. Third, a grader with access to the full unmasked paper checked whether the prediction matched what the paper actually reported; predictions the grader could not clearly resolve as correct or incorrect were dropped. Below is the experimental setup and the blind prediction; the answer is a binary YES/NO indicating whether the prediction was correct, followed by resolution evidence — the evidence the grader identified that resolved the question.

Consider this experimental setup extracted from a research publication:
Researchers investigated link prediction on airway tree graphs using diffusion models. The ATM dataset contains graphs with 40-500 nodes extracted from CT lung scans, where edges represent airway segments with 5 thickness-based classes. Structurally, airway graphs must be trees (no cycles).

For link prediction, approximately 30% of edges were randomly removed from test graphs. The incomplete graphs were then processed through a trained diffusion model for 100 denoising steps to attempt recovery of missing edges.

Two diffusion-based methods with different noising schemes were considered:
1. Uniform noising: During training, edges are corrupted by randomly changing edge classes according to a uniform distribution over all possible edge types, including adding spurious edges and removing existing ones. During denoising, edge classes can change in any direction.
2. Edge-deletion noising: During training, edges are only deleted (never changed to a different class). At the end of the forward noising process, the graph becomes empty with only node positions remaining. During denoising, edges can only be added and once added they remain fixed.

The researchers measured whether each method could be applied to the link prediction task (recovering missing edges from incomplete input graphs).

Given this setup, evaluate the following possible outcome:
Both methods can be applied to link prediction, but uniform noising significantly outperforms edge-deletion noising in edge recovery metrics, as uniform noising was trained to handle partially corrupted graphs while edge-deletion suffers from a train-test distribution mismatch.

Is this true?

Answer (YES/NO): NO